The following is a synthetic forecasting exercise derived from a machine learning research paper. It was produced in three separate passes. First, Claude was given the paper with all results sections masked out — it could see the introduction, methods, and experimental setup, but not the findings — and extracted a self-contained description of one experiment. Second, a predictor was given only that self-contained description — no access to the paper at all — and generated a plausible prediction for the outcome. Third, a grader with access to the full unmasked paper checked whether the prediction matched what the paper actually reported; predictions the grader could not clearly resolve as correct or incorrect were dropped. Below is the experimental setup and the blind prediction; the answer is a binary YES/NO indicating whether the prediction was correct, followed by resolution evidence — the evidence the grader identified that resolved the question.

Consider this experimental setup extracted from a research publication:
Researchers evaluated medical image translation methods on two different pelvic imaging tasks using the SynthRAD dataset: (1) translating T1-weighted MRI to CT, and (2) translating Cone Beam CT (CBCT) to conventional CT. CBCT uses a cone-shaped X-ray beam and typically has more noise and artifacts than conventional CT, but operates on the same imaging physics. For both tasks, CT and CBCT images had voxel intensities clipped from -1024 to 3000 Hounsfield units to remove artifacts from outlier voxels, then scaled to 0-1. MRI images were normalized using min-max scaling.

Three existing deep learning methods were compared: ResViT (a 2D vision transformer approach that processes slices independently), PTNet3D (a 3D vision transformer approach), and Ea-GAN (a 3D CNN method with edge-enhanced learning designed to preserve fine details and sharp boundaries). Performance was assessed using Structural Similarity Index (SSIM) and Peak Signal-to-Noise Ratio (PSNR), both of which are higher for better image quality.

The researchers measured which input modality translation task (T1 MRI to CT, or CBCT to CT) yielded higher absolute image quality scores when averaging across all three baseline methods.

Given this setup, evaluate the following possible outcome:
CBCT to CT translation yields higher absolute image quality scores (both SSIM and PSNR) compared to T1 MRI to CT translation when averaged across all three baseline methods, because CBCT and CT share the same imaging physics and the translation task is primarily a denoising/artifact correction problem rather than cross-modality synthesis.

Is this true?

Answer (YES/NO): YES